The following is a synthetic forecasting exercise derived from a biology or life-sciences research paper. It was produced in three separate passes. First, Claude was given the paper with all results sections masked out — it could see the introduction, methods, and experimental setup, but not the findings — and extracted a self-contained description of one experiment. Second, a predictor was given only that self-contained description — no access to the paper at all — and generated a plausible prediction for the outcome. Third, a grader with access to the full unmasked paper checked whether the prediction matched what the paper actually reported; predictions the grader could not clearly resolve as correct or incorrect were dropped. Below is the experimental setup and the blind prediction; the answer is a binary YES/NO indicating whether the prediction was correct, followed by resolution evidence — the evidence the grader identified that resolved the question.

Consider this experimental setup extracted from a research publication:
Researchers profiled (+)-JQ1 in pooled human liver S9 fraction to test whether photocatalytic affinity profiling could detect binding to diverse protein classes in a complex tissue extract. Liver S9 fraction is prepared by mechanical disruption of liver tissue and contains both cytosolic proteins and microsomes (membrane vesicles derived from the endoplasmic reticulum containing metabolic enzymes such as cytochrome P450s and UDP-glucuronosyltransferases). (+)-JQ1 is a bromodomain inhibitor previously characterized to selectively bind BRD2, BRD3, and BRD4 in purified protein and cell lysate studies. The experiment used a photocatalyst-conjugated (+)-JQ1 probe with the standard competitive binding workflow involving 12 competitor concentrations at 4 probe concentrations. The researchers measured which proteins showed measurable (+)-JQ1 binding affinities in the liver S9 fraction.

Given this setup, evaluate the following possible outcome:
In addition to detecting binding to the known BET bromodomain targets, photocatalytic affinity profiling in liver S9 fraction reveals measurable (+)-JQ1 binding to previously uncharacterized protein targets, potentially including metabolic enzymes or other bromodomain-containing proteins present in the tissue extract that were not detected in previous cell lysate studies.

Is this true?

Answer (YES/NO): YES